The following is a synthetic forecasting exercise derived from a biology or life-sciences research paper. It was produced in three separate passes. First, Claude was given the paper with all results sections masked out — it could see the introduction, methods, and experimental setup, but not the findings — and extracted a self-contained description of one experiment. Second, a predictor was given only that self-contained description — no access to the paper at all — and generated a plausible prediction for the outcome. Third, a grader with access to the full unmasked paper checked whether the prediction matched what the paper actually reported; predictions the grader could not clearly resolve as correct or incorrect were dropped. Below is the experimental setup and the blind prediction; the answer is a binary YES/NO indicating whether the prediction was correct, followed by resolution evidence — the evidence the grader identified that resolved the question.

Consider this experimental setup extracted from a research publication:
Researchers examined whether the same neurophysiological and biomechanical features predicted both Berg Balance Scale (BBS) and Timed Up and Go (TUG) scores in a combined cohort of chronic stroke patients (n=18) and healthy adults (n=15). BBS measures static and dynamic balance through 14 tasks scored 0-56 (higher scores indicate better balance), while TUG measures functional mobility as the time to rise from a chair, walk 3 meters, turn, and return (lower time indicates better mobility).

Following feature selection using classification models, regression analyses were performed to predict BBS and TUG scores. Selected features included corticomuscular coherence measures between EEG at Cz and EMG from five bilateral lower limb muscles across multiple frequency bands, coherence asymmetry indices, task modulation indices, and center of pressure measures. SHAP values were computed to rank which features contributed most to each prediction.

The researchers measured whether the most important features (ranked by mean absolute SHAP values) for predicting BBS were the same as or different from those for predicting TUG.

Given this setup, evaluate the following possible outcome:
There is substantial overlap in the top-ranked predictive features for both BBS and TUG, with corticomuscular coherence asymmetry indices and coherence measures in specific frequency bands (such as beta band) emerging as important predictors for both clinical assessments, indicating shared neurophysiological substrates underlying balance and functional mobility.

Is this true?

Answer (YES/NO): NO